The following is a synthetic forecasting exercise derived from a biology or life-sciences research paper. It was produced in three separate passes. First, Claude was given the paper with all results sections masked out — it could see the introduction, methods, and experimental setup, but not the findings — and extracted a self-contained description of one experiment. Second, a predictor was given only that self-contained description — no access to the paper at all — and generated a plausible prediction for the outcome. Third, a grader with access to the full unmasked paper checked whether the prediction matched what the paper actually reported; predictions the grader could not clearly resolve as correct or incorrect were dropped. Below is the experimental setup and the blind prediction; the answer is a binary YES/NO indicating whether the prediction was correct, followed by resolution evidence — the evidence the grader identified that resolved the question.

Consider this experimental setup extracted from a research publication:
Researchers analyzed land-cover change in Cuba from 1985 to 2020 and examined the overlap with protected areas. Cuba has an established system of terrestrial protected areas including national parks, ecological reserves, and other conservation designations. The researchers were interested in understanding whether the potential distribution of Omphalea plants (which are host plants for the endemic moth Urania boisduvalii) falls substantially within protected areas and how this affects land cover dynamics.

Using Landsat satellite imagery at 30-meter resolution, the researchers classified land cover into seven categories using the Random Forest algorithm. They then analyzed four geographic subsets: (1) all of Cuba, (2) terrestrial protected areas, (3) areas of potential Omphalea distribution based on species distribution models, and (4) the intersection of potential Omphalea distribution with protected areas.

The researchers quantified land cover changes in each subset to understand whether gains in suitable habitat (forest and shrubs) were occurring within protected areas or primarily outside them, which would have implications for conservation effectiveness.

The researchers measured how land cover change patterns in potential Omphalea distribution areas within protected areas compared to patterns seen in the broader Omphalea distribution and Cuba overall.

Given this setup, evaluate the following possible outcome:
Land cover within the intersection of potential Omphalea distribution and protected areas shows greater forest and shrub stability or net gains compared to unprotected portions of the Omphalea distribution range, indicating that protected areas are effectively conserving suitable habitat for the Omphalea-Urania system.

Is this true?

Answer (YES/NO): YES